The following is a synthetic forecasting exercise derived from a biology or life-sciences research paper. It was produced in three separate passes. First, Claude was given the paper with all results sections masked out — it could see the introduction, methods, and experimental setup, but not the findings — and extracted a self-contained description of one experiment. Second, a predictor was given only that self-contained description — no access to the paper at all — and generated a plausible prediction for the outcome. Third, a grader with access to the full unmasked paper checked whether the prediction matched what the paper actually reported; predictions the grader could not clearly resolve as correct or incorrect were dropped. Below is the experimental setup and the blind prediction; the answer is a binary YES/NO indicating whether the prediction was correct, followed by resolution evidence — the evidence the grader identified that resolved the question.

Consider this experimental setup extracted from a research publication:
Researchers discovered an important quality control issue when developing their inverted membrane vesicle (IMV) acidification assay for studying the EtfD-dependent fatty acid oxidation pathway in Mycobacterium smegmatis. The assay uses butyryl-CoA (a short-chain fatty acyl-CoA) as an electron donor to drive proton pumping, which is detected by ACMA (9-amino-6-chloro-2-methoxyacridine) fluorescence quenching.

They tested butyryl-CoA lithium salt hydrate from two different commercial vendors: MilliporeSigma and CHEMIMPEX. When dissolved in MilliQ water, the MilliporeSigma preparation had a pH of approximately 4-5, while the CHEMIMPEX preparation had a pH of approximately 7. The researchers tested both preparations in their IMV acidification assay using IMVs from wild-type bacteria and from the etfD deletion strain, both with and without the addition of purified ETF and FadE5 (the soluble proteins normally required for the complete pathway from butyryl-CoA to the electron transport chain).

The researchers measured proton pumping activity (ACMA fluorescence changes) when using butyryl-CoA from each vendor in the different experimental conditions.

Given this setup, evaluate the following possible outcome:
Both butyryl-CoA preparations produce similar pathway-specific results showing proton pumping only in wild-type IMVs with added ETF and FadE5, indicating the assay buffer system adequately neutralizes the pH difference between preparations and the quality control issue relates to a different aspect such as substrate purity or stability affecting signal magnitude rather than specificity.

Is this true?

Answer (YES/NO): NO